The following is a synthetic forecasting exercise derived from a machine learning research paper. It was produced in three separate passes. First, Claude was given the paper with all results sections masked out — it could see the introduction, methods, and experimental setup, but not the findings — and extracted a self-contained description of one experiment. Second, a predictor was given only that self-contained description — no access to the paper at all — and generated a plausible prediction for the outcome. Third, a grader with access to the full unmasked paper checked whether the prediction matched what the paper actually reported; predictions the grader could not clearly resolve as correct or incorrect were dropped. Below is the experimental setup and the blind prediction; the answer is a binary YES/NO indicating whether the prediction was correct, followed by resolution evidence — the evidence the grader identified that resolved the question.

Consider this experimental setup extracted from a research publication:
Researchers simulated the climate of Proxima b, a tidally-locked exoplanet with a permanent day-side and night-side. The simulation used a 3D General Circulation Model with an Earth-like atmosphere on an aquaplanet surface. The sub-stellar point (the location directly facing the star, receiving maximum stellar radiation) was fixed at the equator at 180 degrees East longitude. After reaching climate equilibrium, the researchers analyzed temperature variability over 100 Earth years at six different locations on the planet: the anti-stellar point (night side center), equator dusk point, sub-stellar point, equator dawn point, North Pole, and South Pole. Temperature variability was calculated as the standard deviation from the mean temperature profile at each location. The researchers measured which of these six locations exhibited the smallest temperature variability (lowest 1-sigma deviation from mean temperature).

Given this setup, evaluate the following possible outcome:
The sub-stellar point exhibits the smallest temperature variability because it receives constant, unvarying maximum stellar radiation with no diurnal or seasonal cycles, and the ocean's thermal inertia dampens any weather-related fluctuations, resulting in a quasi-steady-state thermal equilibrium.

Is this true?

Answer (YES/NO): YES